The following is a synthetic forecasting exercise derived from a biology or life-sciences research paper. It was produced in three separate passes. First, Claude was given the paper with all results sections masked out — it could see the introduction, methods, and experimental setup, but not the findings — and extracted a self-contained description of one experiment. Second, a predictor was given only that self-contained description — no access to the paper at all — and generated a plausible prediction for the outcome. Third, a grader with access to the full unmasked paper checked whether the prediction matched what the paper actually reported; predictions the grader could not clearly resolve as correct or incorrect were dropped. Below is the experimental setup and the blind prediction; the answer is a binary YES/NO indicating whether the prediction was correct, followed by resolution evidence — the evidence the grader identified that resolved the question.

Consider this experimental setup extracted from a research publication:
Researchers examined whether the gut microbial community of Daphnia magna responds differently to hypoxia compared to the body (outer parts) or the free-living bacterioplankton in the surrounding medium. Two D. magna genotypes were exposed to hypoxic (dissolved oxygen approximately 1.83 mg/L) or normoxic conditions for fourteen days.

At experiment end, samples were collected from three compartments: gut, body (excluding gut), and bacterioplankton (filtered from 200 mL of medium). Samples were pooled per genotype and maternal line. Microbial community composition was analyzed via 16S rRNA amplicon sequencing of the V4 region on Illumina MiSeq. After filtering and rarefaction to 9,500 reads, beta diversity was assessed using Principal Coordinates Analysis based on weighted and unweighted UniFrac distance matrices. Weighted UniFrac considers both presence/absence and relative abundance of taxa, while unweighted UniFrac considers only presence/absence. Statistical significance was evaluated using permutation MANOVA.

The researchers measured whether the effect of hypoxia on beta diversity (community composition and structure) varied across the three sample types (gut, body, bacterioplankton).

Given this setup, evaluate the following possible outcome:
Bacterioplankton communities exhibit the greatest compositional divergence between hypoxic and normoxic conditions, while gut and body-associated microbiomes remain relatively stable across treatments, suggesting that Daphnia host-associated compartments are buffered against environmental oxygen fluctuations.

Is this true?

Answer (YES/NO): NO